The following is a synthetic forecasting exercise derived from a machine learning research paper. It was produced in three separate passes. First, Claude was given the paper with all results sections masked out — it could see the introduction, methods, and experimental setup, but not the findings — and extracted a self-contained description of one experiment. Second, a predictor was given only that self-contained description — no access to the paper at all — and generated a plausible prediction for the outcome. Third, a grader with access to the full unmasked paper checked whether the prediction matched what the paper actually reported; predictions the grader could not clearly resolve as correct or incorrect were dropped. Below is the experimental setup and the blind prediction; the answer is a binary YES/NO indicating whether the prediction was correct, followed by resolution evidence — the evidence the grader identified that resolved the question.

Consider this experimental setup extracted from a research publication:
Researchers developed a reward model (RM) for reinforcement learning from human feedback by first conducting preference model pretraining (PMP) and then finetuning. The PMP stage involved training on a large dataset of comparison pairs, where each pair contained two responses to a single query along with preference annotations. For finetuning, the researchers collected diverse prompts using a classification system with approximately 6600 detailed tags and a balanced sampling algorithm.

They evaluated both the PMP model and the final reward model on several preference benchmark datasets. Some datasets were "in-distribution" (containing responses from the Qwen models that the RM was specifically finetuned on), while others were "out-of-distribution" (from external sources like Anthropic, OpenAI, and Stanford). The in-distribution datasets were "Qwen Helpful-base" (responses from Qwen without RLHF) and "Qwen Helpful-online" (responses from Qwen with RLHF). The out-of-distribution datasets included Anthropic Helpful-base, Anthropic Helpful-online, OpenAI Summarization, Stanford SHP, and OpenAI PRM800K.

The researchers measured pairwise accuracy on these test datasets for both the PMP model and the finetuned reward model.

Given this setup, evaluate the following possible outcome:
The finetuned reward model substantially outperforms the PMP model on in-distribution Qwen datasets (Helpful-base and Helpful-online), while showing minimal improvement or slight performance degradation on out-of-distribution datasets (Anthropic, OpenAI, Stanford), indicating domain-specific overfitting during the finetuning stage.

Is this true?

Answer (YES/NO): YES